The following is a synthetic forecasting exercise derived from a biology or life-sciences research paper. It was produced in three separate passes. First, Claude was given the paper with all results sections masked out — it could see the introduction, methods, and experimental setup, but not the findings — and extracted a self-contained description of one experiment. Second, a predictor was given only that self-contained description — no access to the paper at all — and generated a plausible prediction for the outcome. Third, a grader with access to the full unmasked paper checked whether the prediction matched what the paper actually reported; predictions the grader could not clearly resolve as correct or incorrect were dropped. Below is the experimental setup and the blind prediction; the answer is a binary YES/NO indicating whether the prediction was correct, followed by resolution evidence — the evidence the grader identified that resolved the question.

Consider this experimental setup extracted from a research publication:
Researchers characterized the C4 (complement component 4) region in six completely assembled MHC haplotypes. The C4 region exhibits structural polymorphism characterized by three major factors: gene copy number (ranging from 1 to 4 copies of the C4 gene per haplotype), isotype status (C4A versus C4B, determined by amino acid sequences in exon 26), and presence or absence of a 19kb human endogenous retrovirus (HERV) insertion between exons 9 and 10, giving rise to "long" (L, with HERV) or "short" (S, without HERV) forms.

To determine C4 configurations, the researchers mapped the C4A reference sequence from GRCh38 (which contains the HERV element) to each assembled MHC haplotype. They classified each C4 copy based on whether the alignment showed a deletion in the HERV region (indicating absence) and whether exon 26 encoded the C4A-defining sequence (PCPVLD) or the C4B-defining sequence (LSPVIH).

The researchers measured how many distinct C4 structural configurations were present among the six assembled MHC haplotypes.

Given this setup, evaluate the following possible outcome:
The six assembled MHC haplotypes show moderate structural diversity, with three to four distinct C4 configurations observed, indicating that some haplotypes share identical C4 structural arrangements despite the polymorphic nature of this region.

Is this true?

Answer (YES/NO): NO